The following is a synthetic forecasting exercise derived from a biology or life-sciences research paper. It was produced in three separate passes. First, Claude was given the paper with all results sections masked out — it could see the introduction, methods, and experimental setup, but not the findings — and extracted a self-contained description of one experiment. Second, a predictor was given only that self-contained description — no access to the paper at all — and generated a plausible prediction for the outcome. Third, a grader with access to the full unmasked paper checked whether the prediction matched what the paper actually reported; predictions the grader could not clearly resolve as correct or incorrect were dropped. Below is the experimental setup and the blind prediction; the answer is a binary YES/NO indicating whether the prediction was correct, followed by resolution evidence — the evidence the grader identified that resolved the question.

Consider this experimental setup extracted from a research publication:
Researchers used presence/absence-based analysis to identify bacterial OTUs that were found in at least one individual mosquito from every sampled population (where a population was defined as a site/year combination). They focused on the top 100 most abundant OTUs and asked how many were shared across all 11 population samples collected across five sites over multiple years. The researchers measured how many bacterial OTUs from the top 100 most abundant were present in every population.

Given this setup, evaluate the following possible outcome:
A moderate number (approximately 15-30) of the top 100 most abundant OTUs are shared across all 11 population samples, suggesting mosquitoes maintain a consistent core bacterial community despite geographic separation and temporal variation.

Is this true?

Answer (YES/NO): NO